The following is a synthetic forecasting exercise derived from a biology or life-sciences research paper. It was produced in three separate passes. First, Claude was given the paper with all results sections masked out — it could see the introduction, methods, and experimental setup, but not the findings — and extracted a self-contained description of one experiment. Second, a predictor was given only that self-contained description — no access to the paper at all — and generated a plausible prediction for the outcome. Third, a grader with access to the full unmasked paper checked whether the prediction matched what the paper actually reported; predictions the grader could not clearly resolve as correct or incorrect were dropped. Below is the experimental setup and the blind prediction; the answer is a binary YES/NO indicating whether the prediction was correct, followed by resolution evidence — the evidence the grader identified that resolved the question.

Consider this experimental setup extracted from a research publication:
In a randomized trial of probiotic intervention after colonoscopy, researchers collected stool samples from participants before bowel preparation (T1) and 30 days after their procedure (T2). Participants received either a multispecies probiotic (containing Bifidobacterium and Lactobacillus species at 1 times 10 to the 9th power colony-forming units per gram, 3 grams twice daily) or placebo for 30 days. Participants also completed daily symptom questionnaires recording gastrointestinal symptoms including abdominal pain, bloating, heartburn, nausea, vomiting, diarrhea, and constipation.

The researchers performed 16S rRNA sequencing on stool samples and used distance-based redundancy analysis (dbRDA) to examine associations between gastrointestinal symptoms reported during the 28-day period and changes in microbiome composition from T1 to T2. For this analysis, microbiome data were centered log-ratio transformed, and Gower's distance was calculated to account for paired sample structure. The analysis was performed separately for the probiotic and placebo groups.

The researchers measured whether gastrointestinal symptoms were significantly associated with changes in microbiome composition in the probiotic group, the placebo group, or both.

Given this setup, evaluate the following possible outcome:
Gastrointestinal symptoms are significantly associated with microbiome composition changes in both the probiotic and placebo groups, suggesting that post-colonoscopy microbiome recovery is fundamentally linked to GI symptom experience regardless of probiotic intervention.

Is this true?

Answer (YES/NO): NO